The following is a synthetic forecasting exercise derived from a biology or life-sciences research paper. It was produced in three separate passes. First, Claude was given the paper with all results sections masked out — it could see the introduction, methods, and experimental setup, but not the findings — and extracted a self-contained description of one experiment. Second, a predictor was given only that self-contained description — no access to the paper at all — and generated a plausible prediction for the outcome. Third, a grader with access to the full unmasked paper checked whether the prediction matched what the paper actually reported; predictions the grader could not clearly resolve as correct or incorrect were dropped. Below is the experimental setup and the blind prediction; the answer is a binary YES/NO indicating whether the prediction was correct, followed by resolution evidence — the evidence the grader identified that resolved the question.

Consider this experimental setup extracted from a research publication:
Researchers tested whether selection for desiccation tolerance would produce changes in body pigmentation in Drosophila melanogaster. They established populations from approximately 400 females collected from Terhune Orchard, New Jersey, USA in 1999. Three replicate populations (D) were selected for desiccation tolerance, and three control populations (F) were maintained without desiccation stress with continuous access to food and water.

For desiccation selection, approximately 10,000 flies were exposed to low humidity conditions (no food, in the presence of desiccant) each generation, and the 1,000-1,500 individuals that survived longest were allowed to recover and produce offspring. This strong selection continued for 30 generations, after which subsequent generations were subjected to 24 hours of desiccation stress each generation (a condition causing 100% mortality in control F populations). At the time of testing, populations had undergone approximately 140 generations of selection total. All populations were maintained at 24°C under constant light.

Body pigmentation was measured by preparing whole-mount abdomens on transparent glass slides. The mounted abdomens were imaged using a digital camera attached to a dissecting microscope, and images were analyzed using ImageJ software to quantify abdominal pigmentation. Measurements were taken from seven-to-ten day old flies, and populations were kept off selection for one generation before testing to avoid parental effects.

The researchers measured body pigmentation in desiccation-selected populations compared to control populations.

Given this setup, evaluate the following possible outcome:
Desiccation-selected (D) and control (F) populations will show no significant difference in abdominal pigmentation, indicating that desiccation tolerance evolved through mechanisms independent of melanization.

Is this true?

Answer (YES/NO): YES